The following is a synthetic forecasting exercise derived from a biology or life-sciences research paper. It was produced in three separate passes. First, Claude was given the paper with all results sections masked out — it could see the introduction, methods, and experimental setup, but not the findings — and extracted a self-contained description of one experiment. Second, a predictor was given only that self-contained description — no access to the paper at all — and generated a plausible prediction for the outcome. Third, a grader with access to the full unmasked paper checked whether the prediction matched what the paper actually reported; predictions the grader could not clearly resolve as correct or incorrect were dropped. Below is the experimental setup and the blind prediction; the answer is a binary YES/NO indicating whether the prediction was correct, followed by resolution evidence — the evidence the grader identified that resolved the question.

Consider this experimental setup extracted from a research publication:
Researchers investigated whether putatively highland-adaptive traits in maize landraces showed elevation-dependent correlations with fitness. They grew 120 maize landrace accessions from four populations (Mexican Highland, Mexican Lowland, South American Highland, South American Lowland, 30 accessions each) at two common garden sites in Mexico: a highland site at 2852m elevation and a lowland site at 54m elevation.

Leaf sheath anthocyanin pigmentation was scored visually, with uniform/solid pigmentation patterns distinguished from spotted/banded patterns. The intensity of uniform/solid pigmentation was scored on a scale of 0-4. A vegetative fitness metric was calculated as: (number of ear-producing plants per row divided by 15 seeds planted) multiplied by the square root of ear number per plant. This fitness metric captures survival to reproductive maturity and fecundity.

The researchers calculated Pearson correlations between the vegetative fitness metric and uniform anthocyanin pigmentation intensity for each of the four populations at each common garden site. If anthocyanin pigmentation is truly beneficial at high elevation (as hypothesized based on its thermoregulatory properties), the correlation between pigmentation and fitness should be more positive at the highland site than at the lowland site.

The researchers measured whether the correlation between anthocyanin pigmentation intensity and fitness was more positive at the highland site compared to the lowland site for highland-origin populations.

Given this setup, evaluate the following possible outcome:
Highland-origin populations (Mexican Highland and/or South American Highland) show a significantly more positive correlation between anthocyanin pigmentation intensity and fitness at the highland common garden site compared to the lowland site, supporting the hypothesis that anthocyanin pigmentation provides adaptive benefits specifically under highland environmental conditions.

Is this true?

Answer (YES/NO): YES